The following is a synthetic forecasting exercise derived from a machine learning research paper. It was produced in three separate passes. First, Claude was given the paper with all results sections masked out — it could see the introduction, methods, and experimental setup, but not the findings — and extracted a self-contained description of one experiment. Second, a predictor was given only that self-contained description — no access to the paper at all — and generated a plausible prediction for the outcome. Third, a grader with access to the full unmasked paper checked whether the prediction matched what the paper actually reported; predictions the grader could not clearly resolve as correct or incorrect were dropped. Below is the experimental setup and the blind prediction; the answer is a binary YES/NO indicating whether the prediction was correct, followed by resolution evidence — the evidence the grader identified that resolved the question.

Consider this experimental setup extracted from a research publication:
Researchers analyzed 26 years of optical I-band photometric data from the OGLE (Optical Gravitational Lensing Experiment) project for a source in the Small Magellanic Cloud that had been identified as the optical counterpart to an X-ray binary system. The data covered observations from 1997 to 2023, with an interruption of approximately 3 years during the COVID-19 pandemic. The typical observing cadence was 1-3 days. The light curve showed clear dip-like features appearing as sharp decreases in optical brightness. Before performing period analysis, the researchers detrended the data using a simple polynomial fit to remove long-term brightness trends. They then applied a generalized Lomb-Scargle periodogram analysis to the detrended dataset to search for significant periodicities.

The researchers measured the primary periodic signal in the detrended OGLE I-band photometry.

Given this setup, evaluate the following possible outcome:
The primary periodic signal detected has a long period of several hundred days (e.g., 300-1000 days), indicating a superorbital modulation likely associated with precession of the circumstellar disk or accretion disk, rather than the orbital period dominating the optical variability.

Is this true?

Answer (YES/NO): NO